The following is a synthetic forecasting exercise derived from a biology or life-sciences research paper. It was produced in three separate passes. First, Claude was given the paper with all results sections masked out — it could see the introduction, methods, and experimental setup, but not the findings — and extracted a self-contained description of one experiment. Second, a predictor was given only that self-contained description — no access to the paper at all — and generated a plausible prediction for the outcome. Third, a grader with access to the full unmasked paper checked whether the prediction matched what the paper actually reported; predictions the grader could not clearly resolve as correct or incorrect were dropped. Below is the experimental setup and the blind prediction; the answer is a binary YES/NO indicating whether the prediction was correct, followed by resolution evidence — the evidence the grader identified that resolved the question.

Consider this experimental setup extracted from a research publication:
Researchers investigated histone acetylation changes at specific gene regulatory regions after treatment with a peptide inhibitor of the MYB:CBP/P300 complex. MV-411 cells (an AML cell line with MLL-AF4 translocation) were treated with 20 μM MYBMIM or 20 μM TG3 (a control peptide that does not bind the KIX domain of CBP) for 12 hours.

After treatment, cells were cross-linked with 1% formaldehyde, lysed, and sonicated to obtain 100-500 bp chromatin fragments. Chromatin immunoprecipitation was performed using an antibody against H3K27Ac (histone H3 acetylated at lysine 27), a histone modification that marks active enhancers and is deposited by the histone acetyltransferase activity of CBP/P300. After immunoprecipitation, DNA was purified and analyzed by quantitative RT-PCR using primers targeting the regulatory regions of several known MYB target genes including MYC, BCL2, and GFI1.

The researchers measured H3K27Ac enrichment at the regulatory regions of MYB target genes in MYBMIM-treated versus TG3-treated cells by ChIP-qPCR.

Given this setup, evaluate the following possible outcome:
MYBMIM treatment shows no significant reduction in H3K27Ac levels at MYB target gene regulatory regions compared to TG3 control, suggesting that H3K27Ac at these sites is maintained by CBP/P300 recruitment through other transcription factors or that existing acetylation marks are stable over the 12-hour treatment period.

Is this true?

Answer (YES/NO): NO